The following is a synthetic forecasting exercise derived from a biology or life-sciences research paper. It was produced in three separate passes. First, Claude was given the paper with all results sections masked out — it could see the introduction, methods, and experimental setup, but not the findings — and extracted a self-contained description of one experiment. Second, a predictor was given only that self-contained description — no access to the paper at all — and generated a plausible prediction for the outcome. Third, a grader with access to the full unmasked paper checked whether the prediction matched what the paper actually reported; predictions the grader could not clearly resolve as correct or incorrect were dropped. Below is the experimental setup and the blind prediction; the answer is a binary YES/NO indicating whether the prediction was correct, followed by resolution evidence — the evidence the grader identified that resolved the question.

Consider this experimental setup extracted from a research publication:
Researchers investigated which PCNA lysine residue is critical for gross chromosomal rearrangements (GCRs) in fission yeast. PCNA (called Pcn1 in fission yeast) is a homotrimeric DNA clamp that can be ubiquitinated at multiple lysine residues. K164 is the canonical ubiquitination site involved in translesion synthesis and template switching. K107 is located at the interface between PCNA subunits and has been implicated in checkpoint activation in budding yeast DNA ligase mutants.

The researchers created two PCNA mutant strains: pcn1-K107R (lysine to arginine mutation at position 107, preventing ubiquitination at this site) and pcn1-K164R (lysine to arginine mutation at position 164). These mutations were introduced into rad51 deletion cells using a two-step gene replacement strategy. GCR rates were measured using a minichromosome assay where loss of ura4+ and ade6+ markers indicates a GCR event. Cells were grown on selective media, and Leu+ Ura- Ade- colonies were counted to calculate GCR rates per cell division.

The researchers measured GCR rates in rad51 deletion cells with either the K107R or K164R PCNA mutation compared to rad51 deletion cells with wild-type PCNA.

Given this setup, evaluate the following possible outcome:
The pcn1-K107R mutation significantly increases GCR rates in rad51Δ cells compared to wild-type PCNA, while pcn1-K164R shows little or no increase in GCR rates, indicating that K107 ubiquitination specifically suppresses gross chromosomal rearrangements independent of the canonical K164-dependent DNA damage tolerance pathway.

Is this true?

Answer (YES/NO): NO